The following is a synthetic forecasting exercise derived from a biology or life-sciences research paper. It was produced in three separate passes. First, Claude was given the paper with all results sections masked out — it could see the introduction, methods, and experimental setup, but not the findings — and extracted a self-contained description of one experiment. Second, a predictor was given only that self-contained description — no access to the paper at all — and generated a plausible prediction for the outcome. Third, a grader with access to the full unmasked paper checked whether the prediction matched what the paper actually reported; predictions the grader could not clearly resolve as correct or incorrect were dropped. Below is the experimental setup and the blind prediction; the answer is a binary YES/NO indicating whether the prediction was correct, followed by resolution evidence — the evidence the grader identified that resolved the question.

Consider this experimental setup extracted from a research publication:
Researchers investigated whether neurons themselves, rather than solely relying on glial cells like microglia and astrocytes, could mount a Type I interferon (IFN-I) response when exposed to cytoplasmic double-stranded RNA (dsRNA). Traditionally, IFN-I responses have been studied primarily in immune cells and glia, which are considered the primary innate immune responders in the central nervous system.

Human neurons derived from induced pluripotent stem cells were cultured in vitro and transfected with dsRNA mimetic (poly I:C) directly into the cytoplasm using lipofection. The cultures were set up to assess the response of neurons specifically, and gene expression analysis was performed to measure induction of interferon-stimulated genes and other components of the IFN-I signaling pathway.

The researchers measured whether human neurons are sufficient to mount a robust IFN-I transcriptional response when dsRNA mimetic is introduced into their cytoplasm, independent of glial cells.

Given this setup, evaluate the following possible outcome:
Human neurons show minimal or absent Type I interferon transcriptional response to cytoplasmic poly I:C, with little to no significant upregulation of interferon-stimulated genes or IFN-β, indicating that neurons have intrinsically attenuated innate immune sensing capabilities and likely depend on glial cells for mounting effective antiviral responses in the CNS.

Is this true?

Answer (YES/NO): NO